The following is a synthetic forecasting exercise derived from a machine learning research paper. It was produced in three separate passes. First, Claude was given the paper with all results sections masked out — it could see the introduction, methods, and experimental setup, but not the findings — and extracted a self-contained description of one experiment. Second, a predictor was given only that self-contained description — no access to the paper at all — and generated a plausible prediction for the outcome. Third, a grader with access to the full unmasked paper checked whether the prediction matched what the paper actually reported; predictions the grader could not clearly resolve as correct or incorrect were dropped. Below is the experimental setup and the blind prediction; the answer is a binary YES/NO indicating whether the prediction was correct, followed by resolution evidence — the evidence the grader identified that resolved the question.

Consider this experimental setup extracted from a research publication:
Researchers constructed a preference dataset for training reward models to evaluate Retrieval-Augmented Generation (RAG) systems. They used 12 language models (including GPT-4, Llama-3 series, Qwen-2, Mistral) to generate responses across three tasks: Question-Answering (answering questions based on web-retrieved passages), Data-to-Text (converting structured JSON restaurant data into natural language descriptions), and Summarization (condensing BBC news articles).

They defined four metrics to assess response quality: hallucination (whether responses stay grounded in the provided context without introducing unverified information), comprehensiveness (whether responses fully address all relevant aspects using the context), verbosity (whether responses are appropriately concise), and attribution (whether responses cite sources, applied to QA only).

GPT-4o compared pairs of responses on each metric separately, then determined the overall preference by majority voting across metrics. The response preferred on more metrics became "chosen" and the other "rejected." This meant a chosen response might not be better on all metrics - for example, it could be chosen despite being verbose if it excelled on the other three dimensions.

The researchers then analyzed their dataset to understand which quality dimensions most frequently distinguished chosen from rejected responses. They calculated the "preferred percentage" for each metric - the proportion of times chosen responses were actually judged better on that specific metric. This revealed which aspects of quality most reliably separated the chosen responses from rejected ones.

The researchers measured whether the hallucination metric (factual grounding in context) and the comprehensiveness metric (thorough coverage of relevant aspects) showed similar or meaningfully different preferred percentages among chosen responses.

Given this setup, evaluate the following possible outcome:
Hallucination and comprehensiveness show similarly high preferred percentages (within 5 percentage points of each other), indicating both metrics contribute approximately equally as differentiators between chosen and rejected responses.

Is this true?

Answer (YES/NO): NO